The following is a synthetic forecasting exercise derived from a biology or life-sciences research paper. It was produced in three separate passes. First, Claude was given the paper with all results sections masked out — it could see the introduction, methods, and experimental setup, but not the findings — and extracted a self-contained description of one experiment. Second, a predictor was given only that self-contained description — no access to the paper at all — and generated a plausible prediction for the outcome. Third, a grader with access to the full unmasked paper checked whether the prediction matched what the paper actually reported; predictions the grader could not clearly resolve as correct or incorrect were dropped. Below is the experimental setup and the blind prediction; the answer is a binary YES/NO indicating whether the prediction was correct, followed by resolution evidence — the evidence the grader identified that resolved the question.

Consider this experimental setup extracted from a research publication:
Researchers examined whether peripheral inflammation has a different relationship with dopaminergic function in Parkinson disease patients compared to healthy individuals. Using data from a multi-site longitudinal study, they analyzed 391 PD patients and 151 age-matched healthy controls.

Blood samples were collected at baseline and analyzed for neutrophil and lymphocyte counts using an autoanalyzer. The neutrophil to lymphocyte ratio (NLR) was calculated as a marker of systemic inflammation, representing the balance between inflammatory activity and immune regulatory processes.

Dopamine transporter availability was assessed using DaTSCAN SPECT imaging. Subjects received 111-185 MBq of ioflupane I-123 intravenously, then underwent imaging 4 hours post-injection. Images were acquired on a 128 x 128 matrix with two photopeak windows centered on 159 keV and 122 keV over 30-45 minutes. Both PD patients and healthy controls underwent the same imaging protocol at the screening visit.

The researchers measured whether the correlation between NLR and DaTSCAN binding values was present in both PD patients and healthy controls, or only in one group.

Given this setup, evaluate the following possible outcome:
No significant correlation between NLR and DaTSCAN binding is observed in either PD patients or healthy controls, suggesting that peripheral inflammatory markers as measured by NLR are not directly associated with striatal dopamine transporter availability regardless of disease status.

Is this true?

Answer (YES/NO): NO